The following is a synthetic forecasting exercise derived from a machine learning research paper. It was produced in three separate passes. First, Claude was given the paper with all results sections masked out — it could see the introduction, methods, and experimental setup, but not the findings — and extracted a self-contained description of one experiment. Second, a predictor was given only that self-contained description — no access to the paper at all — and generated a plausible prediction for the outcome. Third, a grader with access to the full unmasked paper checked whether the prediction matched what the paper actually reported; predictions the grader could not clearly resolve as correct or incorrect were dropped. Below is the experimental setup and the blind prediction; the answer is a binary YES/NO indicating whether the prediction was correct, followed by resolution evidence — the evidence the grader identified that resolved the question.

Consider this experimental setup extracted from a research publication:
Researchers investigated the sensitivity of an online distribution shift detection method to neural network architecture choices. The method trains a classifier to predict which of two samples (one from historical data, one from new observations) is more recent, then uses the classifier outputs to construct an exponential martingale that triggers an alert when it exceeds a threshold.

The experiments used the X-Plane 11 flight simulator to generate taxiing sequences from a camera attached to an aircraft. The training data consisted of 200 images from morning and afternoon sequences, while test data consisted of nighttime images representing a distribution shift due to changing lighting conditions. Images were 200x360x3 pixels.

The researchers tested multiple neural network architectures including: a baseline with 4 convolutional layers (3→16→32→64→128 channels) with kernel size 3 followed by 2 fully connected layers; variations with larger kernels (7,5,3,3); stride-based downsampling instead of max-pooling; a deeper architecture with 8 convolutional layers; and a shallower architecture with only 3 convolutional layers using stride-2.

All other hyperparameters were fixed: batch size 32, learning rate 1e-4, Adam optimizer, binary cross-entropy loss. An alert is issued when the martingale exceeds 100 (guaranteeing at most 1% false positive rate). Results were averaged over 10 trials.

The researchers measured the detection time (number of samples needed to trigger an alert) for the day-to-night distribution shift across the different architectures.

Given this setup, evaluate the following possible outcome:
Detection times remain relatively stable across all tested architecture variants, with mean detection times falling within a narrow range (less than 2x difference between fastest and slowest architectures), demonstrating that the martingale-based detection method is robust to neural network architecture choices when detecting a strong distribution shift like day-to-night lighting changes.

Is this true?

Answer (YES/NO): YES